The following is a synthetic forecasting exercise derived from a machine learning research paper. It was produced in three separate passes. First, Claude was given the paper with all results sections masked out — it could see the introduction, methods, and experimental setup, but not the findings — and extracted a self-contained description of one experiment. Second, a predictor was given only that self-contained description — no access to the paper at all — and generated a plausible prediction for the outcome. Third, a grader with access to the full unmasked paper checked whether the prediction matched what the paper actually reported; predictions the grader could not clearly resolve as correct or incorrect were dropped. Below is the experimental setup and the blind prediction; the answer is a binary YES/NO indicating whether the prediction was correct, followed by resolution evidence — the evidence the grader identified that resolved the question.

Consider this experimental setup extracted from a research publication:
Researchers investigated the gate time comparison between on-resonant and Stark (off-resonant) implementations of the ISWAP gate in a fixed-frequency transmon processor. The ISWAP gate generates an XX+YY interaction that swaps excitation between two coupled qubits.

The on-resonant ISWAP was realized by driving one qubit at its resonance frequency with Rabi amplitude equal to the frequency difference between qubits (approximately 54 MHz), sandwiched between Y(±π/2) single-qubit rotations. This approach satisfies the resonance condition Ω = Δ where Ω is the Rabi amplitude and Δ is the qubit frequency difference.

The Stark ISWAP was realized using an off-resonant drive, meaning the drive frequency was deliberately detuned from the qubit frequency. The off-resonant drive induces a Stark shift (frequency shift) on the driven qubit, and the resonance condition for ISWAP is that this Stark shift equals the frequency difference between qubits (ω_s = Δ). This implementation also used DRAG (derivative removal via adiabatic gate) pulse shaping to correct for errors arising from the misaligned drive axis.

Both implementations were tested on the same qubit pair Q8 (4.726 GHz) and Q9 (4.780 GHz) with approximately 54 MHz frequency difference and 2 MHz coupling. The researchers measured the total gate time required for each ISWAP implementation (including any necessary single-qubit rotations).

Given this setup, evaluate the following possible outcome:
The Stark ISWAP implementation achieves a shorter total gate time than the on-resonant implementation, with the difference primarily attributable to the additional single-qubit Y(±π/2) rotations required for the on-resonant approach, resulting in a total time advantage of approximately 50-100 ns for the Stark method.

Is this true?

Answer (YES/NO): NO